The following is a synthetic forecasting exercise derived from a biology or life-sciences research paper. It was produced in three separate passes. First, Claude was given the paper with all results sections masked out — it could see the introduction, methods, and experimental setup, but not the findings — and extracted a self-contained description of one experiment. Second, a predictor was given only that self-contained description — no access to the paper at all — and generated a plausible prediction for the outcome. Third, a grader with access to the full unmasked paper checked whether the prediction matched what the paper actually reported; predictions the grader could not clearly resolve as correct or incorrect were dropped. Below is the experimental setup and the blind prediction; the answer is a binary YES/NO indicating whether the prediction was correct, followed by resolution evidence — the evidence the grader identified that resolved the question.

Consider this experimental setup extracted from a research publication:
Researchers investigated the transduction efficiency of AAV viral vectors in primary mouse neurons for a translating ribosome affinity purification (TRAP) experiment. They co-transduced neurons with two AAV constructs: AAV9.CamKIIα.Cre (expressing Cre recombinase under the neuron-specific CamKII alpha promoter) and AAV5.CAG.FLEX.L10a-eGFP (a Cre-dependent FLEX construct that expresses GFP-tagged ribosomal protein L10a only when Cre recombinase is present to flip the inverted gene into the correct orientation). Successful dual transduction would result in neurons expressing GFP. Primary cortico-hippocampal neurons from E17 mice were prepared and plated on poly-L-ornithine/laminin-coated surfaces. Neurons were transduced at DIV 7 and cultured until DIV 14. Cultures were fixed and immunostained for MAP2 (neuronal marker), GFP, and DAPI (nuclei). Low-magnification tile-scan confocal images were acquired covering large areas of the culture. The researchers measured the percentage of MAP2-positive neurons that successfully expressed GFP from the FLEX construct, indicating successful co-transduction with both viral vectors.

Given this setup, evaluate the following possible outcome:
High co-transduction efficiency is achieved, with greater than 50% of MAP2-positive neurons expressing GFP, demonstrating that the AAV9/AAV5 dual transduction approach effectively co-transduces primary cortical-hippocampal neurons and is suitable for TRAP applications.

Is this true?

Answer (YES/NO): YES